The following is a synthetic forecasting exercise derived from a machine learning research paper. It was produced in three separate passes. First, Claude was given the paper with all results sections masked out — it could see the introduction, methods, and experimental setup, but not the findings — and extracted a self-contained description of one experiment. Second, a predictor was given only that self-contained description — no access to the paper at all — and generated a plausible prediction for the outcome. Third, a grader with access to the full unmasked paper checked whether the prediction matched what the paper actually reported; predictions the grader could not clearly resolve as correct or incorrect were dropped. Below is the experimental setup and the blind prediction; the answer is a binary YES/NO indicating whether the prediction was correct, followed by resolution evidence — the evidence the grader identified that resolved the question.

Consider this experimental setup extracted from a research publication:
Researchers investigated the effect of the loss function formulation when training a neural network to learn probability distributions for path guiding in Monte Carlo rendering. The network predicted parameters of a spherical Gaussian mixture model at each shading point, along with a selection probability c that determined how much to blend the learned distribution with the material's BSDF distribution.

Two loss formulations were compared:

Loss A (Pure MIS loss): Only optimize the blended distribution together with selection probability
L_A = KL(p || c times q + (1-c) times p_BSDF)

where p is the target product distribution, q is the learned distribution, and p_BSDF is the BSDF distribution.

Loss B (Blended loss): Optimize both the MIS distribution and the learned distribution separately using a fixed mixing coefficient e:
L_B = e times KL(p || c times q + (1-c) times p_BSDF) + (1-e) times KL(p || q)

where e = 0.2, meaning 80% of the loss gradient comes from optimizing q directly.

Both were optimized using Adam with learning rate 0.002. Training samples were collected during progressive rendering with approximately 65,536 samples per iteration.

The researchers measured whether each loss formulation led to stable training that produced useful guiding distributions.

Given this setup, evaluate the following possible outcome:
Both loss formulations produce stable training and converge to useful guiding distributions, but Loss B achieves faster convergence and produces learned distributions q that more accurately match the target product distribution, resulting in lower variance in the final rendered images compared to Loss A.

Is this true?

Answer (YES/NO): NO